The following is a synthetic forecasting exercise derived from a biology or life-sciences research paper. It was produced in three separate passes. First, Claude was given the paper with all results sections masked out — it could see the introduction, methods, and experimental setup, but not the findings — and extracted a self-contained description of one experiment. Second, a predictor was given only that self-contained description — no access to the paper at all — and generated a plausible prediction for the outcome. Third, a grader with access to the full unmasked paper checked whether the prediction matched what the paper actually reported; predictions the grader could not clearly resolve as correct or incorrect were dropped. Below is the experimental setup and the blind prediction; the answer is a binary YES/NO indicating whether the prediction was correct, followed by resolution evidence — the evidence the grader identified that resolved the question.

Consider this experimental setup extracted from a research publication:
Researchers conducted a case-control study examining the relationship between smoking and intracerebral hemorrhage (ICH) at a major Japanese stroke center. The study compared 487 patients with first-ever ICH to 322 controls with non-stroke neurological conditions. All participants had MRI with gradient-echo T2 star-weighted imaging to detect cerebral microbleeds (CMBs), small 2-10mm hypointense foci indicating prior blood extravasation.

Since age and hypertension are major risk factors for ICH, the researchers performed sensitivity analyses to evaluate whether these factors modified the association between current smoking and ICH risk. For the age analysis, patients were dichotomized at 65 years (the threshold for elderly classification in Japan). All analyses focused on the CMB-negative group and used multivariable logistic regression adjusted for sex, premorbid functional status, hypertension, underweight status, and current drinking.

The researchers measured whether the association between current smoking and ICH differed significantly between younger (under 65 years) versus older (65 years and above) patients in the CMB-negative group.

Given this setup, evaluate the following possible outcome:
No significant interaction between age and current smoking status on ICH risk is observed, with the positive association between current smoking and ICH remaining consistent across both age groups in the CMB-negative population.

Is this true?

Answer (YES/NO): NO